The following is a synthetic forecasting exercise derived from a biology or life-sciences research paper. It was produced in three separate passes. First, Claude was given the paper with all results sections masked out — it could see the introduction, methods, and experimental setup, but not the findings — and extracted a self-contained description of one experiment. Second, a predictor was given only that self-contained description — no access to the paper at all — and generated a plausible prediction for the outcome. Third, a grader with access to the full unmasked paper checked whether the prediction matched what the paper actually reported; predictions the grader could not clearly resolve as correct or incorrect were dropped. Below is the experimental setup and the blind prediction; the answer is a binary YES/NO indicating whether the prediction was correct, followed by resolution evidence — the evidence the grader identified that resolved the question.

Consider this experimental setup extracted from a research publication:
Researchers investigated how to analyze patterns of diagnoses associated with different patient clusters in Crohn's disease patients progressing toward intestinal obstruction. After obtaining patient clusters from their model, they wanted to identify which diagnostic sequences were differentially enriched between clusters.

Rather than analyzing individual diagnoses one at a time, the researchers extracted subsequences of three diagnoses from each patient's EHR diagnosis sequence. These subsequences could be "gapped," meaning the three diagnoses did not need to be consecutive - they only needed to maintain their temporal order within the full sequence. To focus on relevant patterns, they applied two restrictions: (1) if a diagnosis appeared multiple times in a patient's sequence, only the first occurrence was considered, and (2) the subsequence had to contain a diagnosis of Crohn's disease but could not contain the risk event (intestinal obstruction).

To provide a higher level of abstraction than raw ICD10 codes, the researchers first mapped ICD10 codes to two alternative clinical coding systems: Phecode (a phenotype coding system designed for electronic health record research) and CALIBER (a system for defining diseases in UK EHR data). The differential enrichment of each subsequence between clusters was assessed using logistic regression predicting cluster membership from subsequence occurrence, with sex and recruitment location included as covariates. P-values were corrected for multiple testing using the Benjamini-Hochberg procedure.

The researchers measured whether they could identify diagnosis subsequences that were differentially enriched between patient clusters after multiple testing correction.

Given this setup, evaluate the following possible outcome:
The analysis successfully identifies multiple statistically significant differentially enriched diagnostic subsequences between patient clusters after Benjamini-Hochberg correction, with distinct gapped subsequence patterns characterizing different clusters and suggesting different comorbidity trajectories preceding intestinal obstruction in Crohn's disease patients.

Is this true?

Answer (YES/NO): YES